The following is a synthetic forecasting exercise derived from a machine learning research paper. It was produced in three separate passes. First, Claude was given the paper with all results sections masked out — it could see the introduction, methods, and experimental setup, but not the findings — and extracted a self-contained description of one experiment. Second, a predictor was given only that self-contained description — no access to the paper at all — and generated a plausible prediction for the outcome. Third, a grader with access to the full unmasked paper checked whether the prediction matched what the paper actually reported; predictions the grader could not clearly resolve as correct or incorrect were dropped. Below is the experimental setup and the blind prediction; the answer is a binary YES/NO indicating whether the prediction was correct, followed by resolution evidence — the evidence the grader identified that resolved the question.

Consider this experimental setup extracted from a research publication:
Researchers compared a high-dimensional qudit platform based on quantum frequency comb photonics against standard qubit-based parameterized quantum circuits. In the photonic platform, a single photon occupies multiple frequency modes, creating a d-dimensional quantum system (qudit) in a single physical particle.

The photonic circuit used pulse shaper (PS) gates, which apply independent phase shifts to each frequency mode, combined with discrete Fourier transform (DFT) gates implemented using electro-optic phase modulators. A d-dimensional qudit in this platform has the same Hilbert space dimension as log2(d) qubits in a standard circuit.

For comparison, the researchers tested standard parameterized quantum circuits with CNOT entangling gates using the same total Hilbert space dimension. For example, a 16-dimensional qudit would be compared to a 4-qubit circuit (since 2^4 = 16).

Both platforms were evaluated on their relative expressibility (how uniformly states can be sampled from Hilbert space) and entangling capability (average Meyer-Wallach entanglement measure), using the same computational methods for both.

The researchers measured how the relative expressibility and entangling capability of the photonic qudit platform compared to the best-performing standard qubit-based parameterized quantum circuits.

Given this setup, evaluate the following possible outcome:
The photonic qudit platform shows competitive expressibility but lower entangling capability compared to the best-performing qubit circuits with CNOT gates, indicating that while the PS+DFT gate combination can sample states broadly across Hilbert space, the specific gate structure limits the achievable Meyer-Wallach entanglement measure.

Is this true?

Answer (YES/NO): NO